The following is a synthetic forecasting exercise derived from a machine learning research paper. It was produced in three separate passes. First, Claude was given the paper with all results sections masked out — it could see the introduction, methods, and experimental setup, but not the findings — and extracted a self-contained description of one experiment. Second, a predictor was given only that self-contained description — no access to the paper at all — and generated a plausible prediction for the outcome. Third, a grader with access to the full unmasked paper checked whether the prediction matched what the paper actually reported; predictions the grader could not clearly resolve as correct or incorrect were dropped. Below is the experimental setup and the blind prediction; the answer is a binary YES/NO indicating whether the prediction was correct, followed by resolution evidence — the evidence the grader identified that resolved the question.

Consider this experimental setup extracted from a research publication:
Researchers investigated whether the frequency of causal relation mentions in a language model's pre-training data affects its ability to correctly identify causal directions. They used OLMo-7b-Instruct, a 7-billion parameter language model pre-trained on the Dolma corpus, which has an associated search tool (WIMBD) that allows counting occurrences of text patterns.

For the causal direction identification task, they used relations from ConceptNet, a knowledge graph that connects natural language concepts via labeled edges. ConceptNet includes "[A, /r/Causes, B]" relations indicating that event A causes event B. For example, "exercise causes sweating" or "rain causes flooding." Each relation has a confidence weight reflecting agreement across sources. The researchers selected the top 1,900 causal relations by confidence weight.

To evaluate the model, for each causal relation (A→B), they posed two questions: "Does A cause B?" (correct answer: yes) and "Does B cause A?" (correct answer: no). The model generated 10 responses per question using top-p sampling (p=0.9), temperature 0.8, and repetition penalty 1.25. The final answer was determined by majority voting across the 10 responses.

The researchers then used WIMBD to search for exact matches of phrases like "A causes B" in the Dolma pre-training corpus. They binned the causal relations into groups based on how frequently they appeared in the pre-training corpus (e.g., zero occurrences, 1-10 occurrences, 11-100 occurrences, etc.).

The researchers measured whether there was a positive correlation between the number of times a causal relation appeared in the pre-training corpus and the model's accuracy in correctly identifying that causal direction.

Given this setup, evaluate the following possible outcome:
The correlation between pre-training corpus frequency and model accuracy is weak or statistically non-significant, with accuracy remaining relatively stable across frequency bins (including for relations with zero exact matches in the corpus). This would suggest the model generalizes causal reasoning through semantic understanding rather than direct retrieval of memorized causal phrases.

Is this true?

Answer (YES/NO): NO